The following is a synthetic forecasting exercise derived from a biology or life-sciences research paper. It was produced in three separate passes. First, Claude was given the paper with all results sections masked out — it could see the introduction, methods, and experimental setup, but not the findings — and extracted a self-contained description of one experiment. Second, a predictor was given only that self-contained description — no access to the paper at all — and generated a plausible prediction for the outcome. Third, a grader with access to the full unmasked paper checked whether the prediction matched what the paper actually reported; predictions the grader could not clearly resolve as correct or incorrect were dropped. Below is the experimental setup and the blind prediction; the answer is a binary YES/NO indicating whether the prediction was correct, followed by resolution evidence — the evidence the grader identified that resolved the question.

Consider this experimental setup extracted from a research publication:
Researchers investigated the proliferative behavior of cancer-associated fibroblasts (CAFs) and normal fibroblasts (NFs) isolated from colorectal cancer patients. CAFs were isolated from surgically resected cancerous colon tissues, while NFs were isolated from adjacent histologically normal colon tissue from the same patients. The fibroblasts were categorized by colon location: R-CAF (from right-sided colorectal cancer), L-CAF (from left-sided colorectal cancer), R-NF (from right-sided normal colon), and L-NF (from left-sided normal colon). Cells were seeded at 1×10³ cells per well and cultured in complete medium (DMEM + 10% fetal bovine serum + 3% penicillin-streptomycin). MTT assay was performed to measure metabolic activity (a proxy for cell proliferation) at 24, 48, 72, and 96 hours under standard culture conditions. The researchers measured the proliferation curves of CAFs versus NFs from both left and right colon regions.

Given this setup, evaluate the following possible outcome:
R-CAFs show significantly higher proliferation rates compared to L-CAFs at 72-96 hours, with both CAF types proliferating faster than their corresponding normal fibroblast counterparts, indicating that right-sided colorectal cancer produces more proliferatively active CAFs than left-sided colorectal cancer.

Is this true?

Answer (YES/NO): YES